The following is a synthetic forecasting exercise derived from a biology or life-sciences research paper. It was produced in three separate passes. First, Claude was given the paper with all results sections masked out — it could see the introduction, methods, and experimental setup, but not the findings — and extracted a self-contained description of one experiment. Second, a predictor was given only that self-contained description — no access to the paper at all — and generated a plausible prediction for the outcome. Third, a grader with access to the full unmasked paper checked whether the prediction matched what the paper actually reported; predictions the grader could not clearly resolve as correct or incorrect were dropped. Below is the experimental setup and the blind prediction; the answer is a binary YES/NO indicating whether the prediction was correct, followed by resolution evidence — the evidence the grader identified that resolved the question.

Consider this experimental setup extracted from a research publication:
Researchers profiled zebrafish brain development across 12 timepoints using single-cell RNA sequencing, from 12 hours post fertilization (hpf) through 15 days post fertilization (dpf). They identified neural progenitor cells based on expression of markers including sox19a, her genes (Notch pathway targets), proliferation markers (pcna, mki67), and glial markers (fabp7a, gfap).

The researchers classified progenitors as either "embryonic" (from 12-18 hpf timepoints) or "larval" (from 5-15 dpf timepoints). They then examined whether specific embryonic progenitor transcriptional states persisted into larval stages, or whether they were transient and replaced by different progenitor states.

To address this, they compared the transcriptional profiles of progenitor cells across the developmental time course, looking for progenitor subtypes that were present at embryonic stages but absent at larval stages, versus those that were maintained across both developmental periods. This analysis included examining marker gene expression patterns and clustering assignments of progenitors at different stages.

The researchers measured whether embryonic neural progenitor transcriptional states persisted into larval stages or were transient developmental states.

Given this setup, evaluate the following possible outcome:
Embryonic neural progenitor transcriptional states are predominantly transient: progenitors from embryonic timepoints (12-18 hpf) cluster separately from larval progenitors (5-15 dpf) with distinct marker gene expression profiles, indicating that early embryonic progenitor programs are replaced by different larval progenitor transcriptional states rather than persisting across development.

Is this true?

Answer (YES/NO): YES